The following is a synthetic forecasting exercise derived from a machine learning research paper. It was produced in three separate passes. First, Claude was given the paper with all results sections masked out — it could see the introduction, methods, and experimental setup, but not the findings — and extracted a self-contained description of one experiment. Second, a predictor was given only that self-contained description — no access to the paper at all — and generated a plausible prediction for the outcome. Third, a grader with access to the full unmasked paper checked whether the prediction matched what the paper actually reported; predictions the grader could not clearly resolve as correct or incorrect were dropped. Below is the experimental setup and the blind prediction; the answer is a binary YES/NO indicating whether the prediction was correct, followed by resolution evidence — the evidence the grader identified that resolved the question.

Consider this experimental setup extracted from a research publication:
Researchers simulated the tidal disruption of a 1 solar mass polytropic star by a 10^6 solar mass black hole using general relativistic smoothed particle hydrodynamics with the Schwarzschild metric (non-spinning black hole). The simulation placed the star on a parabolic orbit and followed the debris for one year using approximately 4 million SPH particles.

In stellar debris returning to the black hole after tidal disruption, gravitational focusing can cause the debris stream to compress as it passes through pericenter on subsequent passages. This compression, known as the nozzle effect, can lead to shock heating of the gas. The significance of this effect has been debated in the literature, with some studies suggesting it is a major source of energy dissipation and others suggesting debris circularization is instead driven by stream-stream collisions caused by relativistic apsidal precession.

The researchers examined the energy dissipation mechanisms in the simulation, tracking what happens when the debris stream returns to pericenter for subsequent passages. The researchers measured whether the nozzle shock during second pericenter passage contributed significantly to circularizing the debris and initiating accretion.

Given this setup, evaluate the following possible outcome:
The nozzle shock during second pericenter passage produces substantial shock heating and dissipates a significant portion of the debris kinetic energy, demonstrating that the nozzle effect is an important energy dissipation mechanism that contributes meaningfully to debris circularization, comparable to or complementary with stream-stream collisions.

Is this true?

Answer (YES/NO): NO